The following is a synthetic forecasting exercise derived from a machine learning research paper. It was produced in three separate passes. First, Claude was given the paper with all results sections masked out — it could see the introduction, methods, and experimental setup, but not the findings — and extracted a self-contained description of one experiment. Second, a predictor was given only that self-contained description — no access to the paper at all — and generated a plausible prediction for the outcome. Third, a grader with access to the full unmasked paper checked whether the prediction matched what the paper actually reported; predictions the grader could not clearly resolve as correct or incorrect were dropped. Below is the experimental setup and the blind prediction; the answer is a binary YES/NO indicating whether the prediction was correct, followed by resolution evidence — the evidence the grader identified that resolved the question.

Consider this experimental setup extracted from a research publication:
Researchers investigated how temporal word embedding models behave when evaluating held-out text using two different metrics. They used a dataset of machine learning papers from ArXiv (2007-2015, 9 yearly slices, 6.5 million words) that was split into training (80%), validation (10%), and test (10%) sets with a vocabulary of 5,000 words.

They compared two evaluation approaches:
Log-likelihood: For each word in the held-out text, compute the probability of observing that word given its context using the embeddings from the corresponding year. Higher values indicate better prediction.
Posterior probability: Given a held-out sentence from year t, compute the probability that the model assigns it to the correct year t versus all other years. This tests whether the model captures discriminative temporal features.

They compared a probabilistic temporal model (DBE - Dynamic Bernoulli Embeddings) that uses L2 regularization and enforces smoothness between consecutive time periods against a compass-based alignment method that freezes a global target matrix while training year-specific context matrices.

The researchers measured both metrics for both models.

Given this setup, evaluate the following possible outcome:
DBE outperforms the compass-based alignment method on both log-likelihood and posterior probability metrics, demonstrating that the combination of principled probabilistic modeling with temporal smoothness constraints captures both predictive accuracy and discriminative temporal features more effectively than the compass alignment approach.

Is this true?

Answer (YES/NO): NO